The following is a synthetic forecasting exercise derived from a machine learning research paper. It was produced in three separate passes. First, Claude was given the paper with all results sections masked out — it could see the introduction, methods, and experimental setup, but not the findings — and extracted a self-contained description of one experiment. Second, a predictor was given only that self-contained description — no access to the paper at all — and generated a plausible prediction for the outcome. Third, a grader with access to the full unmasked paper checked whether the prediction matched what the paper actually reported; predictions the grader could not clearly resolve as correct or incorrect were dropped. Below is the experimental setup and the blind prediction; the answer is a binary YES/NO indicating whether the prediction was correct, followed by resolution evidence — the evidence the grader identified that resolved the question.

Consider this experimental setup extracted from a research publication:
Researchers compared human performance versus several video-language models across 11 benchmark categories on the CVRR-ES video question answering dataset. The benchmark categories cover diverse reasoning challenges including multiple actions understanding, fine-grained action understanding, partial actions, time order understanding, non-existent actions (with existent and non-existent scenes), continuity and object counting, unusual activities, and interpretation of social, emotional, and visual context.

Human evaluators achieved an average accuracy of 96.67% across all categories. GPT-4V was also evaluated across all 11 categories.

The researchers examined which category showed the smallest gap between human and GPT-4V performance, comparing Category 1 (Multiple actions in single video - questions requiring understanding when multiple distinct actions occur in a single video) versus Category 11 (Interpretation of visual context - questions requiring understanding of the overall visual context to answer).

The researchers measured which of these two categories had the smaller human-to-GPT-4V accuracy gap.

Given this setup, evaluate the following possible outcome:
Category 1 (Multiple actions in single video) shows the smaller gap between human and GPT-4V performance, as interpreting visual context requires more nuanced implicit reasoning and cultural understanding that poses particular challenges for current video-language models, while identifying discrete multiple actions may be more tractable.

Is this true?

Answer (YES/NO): NO